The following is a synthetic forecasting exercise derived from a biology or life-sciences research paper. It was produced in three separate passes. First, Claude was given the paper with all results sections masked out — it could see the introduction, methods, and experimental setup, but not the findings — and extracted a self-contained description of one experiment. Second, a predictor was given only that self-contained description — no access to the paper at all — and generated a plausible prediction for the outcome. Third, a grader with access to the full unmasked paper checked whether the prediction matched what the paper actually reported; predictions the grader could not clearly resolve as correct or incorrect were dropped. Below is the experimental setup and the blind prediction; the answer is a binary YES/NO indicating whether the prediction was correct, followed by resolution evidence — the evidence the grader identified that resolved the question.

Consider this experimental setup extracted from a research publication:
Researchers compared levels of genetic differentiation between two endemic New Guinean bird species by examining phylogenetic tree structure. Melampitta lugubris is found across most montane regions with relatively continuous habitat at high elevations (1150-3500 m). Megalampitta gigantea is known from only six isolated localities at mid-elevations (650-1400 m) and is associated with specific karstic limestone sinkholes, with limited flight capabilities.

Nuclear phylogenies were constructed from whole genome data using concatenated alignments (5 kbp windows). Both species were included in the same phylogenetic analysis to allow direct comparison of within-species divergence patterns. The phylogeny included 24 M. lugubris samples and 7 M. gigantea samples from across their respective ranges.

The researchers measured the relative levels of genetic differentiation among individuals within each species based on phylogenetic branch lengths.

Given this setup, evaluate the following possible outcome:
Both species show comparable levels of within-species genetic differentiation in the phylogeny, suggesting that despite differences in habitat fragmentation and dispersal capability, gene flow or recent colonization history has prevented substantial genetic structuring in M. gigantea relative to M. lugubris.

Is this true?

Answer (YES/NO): NO